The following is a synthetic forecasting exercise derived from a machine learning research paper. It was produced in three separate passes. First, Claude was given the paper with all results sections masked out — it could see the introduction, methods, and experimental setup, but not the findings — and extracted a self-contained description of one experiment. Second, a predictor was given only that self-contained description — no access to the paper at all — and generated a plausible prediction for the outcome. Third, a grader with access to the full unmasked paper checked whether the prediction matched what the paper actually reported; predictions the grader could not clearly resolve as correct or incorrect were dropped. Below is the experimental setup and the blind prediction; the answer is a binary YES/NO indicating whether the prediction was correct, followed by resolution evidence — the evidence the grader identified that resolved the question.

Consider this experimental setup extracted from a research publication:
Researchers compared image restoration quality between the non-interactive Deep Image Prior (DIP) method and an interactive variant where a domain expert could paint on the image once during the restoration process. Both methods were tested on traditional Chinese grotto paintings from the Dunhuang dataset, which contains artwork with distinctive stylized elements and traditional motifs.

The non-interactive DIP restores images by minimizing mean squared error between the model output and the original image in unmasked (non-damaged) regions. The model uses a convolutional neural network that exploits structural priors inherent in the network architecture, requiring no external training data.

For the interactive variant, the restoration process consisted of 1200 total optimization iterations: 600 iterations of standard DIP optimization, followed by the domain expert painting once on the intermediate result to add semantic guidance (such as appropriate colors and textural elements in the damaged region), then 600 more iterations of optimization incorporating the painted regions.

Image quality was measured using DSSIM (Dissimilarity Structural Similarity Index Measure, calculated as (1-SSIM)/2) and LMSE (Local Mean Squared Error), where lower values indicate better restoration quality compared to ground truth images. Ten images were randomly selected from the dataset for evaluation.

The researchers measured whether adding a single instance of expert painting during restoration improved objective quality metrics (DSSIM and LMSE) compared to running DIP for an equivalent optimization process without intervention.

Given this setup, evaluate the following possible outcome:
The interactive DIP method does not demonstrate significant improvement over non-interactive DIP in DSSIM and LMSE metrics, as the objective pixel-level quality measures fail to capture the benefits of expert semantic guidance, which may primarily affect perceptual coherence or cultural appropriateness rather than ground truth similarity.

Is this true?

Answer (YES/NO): NO